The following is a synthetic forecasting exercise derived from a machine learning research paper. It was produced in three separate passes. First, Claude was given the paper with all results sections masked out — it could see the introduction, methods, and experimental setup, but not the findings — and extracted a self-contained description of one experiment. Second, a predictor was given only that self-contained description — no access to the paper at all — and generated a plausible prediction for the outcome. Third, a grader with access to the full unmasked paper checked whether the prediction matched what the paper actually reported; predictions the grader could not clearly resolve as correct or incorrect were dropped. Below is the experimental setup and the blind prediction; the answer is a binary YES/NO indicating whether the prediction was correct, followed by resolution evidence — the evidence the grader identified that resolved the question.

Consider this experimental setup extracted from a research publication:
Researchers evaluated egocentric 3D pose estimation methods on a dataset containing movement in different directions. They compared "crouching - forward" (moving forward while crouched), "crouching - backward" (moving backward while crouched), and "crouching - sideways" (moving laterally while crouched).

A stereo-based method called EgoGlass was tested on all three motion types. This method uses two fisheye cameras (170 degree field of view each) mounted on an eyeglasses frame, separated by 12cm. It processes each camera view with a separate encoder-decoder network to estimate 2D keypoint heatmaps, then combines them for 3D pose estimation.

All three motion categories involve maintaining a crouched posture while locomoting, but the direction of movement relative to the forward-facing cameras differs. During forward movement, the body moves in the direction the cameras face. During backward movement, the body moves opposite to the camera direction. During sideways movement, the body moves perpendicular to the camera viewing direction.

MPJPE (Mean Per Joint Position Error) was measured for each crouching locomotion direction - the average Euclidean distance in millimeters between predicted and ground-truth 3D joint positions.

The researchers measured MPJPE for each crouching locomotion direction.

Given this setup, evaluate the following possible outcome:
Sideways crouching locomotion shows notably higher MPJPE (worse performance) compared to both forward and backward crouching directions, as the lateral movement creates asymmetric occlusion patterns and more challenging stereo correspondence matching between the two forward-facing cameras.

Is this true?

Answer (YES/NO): YES